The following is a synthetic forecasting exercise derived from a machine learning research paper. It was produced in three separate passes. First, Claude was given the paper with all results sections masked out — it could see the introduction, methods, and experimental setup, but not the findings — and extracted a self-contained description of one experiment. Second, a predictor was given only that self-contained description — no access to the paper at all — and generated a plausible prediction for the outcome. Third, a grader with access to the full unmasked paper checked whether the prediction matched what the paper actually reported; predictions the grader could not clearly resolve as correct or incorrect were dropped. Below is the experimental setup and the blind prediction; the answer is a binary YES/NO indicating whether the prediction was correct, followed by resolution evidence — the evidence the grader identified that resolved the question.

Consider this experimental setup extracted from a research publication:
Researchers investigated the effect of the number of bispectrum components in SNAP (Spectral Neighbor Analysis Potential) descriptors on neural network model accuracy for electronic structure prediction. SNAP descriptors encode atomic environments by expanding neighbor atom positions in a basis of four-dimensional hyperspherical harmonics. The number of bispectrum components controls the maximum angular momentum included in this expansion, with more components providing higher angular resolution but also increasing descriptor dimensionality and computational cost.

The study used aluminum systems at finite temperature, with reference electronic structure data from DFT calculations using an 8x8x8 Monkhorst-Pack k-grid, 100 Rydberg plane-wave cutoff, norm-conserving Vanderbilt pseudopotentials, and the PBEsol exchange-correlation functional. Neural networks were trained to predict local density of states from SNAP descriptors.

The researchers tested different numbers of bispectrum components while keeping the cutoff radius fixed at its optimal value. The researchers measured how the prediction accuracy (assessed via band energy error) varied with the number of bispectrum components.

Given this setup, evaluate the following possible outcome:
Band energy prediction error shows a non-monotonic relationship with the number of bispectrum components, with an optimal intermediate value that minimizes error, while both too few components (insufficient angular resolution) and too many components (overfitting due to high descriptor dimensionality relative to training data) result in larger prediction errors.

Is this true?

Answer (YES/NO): NO